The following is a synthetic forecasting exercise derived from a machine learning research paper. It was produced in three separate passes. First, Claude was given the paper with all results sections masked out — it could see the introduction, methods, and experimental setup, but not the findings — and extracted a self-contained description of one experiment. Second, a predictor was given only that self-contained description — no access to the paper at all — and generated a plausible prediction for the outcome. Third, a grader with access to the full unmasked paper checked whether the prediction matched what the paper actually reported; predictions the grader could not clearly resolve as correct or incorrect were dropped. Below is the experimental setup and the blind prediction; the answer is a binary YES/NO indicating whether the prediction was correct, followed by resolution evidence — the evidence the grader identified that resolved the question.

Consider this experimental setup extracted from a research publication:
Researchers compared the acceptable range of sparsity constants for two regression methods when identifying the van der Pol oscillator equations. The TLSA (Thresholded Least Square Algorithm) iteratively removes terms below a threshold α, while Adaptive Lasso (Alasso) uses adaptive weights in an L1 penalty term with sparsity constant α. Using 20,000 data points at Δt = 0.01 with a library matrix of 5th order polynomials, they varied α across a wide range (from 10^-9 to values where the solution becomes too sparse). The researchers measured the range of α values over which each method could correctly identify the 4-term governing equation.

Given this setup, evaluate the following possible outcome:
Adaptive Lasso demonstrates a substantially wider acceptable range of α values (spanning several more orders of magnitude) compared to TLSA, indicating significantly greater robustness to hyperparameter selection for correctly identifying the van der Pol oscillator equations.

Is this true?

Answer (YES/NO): YES